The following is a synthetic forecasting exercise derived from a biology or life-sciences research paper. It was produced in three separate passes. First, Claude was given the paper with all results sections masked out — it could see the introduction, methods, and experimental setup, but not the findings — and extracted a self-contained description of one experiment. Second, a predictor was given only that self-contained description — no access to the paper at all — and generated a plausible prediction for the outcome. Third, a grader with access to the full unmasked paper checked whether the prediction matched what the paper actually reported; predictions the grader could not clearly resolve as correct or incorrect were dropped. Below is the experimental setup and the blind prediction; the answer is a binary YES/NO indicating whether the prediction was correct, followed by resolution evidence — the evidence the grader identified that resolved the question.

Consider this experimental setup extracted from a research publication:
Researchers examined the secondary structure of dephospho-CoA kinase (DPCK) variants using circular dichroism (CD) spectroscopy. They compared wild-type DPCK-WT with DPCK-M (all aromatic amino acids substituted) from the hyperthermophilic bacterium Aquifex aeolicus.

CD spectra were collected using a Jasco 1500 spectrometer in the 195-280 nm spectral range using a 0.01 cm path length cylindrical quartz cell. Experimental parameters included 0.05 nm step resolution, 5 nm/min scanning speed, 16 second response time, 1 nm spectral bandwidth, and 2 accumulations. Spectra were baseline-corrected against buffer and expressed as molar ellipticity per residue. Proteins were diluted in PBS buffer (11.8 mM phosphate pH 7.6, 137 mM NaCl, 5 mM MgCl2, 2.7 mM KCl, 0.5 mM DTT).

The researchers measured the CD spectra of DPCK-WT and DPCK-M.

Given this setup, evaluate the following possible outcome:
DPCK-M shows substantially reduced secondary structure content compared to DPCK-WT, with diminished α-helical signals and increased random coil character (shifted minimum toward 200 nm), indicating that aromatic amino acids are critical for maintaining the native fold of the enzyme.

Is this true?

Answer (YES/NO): YES